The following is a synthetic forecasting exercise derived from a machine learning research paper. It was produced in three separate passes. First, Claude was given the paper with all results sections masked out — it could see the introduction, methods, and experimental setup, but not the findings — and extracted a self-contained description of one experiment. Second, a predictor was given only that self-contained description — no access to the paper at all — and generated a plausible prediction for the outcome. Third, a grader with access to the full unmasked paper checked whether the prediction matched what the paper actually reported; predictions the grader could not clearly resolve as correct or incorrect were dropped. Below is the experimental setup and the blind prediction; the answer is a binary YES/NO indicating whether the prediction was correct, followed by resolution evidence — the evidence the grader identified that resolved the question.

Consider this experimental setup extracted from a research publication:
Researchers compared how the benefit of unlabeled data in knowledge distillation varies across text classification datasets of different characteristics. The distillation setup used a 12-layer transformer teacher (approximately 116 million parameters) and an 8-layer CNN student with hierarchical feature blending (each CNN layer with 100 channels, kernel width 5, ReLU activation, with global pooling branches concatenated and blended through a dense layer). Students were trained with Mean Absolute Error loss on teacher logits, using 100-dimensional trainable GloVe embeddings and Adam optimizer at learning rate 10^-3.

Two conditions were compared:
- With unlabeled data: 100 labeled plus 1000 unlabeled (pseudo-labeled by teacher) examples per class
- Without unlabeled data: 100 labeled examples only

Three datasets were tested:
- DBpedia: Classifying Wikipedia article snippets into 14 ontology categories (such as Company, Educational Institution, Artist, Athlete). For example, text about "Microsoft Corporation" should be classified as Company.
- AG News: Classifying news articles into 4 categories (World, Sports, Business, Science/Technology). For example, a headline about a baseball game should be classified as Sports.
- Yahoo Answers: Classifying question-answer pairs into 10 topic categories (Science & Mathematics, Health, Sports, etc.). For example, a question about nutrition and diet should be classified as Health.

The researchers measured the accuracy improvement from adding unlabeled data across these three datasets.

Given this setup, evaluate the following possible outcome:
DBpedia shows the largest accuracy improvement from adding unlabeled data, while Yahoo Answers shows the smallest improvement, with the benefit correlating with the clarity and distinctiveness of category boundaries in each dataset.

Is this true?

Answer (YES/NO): NO